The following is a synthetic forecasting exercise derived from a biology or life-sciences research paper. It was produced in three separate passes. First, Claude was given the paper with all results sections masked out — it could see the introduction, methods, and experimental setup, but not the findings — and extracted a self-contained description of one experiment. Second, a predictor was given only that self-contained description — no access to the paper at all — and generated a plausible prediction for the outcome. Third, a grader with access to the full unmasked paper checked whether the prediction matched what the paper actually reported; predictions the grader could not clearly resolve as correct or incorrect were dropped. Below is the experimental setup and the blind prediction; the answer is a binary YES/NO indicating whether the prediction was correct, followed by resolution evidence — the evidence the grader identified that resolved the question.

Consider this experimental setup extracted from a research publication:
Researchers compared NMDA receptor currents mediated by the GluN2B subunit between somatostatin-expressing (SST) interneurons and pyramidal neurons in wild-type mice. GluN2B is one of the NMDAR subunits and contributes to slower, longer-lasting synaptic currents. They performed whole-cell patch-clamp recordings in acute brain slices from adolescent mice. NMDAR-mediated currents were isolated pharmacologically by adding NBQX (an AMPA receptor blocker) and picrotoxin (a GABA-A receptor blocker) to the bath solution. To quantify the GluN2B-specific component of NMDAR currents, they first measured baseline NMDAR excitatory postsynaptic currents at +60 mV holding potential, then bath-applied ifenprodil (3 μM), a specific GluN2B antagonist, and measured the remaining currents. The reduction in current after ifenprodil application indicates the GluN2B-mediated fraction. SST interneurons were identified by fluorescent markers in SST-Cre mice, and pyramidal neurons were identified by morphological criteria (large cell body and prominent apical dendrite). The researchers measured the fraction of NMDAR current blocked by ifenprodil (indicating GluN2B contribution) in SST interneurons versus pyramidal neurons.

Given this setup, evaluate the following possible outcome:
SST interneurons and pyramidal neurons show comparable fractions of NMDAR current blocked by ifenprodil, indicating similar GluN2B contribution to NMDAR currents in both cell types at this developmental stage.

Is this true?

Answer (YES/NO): YES